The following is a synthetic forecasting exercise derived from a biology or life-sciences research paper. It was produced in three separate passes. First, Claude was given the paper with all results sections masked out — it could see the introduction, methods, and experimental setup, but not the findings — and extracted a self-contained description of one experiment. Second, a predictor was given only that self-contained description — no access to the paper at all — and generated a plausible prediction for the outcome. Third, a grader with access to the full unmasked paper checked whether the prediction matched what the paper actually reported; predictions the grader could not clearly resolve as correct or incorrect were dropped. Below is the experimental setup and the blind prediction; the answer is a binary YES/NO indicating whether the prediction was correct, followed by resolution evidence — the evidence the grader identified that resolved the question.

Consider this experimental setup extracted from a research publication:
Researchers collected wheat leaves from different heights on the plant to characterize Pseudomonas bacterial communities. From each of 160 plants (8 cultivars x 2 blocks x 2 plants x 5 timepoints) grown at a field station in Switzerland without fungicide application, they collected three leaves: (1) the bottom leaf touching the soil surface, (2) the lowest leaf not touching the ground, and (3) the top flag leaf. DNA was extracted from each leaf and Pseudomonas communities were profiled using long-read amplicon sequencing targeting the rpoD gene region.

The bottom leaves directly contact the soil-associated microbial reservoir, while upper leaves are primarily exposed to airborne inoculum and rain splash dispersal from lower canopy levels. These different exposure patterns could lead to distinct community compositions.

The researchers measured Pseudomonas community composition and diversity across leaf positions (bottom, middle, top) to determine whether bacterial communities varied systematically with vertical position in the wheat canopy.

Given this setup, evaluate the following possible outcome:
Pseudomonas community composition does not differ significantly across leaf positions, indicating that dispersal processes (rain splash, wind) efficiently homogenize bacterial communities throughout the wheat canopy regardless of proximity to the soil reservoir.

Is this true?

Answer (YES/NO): NO